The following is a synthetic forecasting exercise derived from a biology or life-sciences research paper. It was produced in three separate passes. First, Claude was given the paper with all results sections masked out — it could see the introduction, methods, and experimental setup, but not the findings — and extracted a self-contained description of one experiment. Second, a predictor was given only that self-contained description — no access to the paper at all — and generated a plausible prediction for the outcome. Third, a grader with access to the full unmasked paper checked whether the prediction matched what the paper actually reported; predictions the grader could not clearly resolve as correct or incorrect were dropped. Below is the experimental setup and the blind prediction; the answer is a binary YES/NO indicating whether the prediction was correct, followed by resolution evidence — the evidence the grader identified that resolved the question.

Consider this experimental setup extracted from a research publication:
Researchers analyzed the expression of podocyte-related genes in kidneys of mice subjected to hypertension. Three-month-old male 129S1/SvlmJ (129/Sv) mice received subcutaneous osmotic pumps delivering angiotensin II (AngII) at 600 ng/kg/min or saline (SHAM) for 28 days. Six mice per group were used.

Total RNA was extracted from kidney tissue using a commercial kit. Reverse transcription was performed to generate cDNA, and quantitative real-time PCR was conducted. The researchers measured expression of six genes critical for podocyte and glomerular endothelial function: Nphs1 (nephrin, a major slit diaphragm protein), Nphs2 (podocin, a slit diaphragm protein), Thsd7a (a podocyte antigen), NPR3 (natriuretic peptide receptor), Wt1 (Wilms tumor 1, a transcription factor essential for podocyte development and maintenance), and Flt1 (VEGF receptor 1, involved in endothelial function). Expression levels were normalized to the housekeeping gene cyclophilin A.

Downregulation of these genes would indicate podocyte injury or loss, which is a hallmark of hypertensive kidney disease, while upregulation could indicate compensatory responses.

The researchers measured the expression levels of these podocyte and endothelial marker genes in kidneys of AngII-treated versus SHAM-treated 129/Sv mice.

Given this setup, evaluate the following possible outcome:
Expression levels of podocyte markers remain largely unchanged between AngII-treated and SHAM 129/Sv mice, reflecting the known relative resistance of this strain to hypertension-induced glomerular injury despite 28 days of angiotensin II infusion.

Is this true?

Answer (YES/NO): NO